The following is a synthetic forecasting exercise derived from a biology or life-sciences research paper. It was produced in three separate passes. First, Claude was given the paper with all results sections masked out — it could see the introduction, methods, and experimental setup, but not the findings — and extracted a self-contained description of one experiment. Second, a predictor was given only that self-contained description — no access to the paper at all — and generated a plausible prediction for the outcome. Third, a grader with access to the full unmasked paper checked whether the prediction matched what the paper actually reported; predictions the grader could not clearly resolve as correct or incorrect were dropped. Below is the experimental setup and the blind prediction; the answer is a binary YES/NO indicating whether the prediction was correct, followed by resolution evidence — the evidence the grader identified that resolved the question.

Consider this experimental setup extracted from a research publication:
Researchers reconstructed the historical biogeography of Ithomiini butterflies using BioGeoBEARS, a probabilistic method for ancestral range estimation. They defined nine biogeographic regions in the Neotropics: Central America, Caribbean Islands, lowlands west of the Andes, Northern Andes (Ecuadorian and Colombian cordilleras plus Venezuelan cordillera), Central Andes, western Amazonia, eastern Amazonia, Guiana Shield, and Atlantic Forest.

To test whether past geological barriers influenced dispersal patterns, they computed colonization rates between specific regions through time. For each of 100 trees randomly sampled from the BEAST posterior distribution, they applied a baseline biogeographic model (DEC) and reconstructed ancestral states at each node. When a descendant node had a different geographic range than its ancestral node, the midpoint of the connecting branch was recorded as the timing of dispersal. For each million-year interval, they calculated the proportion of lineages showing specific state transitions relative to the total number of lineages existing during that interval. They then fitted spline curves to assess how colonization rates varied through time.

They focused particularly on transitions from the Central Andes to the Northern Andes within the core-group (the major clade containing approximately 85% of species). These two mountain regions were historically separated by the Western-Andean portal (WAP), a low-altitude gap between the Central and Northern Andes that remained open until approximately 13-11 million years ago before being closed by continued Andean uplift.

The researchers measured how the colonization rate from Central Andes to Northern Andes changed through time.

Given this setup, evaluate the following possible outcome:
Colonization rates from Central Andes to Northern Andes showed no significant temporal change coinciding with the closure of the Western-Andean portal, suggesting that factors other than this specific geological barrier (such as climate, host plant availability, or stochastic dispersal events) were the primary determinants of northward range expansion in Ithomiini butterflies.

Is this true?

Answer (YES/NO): NO